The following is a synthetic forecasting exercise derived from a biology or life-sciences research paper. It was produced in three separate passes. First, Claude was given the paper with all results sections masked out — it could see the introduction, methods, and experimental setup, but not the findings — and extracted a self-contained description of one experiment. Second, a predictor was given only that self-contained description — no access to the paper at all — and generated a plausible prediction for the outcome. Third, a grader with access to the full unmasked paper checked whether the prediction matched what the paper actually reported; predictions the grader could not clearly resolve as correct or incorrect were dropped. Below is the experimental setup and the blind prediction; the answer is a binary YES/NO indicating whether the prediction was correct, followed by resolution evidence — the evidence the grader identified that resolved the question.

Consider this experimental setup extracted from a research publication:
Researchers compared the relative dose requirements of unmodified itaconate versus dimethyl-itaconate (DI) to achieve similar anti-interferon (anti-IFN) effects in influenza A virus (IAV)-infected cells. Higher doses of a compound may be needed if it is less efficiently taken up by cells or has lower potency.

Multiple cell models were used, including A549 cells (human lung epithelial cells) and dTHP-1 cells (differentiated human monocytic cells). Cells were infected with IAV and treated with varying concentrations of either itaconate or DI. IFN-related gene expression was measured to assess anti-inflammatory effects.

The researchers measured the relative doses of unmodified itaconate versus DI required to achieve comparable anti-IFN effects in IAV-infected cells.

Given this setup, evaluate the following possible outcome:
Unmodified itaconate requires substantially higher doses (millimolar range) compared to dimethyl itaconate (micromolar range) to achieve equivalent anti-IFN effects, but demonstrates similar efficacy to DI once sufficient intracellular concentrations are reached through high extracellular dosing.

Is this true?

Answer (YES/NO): NO